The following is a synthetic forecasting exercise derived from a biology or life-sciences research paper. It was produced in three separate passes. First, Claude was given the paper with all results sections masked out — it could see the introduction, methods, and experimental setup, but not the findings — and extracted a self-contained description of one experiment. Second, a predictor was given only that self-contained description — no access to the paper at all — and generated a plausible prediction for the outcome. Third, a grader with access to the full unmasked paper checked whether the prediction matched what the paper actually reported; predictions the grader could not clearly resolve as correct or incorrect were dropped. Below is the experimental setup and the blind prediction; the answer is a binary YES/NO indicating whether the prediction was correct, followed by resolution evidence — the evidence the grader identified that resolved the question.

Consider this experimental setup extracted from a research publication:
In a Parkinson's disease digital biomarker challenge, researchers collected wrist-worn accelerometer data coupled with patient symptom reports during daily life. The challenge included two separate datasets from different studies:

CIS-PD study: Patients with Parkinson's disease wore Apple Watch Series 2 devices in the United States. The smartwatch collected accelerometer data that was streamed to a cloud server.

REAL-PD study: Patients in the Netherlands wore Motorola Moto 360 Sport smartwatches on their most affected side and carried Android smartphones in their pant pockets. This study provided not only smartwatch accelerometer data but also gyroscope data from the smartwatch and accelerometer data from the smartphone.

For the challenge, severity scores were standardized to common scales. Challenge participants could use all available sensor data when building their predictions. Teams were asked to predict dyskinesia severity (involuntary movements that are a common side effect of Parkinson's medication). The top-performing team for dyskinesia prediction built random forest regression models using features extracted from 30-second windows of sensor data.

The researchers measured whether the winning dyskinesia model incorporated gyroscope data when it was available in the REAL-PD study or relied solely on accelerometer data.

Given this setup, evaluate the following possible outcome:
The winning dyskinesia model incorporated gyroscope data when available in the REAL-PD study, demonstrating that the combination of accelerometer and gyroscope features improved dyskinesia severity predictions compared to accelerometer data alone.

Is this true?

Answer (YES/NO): NO